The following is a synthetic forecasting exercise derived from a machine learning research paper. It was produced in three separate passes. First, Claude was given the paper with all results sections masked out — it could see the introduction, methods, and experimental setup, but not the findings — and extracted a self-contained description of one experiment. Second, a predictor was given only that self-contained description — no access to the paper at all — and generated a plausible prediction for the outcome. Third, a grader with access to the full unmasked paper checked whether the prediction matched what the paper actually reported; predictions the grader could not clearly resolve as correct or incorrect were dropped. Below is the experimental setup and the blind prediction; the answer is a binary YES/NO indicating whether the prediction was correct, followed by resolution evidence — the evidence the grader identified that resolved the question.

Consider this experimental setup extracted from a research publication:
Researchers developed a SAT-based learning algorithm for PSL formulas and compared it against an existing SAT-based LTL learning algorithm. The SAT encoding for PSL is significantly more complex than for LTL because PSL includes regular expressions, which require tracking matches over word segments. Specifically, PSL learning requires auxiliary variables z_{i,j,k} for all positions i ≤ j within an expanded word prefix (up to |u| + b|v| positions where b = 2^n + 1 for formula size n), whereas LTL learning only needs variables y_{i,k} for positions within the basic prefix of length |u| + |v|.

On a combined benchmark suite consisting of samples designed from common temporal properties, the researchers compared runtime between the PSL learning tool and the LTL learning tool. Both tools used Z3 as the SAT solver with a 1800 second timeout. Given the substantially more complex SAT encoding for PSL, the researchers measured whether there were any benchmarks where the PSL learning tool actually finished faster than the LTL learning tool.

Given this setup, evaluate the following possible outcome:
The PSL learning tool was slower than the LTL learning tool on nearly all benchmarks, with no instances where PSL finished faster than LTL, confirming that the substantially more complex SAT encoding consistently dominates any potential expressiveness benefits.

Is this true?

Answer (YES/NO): NO